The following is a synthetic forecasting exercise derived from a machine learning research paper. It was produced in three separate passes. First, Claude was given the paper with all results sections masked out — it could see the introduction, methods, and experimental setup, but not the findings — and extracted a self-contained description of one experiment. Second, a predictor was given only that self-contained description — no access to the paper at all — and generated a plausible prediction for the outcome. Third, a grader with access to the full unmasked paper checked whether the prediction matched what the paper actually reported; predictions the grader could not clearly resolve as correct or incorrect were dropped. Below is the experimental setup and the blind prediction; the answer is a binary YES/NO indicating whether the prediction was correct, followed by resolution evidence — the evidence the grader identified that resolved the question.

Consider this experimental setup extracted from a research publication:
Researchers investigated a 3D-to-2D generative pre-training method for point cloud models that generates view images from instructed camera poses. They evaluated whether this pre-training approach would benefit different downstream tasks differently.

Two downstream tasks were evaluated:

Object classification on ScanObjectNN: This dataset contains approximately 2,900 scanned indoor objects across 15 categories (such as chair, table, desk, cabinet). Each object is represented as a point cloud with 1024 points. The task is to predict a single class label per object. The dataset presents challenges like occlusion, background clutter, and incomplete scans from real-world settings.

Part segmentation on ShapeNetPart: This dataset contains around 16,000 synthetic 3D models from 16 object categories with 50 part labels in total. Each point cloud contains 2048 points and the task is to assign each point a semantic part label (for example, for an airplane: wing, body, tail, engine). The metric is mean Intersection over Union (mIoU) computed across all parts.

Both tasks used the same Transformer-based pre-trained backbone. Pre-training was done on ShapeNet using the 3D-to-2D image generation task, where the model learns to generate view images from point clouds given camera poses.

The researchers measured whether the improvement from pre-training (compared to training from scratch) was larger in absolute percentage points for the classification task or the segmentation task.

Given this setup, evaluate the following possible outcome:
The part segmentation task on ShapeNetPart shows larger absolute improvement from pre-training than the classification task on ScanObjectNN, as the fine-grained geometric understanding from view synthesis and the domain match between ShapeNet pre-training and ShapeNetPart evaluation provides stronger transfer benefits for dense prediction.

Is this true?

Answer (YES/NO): NO